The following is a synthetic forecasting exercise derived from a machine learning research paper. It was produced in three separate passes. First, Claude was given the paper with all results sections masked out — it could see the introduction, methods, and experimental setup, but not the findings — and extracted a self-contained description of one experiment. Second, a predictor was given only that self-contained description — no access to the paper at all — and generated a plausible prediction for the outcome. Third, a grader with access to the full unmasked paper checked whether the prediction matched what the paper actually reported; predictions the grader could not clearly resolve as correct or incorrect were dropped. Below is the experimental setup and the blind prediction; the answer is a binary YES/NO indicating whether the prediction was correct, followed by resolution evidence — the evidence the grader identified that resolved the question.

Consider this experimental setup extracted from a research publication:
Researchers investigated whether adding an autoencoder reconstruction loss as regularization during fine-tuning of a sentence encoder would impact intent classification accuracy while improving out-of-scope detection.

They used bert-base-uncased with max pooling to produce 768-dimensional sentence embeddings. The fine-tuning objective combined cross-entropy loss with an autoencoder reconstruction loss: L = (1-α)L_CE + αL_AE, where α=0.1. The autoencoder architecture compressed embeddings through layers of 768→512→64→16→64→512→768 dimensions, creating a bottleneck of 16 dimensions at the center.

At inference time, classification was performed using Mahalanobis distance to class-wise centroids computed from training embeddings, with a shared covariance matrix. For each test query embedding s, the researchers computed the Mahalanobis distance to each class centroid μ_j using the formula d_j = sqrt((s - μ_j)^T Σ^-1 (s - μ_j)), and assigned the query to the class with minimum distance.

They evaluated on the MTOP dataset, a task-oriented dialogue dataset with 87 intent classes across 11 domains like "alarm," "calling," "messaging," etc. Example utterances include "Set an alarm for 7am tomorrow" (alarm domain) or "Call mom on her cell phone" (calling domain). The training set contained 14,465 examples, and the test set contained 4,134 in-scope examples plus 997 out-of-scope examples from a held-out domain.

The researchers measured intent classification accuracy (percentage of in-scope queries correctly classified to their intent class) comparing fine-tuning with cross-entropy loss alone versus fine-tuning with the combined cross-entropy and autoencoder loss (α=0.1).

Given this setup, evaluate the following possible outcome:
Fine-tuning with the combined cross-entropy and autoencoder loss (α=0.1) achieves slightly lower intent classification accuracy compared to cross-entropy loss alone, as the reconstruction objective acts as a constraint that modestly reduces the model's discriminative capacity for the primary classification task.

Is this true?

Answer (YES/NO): NO